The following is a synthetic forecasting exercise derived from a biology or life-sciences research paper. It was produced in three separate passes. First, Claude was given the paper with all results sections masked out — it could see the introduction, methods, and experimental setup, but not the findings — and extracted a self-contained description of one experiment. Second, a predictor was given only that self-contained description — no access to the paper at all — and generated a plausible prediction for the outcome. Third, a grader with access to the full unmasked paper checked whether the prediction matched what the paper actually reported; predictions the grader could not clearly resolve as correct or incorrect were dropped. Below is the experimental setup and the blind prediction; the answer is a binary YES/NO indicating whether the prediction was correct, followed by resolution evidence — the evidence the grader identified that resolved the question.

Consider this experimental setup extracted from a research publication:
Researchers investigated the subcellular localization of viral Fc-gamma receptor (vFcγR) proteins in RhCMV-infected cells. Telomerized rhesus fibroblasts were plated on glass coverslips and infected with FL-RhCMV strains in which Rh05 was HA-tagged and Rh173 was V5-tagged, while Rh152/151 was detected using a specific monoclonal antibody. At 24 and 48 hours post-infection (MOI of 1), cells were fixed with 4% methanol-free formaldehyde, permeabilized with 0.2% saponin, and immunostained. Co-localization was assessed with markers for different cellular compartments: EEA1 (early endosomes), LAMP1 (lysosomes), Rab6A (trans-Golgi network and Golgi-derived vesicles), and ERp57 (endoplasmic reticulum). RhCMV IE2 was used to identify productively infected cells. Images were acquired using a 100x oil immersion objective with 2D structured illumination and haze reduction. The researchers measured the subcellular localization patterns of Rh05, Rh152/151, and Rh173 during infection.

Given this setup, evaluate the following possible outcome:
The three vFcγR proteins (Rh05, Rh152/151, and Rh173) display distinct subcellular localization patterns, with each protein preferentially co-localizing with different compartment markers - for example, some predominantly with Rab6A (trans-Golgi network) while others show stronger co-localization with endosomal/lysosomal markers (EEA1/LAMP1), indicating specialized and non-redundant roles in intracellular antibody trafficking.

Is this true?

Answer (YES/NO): YES